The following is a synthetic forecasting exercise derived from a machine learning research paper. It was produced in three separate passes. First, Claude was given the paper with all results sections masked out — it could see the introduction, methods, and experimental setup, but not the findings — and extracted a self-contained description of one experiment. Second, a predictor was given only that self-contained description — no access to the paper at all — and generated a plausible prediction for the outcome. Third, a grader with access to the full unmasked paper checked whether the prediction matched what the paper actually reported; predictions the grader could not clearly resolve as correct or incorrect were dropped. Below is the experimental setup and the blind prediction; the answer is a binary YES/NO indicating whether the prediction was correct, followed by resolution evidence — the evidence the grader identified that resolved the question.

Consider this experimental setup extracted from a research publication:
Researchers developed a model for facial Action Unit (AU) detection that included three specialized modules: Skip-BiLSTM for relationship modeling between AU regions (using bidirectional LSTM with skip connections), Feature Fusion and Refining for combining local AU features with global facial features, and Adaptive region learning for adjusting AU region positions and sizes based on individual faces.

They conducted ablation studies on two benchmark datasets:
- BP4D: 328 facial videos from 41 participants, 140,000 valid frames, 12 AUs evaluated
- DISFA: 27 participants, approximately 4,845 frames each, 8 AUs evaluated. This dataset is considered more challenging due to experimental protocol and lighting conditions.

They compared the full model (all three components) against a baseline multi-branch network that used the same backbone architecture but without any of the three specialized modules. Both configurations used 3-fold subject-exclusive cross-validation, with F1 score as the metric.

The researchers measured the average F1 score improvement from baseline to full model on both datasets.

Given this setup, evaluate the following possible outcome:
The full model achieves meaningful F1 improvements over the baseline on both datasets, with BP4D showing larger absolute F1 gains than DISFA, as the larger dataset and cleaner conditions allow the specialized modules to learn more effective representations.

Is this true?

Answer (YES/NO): NO